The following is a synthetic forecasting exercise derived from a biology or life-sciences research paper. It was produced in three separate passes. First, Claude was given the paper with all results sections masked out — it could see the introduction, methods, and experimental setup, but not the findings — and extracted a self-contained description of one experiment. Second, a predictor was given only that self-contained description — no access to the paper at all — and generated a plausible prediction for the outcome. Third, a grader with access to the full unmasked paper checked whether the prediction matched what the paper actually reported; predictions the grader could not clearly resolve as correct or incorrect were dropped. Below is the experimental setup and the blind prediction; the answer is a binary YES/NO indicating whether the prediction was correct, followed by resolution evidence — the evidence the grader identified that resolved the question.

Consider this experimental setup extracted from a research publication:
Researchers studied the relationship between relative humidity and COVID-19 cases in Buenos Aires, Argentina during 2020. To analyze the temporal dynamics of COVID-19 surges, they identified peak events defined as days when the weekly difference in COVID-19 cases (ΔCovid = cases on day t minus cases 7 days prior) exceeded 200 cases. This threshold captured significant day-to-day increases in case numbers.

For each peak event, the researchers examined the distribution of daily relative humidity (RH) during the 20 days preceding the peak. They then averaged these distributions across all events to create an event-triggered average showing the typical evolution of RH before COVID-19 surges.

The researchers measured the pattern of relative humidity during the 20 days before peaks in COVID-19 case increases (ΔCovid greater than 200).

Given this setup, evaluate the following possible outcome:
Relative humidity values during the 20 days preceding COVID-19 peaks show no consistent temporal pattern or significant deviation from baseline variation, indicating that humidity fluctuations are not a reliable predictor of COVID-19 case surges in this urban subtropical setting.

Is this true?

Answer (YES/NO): NO